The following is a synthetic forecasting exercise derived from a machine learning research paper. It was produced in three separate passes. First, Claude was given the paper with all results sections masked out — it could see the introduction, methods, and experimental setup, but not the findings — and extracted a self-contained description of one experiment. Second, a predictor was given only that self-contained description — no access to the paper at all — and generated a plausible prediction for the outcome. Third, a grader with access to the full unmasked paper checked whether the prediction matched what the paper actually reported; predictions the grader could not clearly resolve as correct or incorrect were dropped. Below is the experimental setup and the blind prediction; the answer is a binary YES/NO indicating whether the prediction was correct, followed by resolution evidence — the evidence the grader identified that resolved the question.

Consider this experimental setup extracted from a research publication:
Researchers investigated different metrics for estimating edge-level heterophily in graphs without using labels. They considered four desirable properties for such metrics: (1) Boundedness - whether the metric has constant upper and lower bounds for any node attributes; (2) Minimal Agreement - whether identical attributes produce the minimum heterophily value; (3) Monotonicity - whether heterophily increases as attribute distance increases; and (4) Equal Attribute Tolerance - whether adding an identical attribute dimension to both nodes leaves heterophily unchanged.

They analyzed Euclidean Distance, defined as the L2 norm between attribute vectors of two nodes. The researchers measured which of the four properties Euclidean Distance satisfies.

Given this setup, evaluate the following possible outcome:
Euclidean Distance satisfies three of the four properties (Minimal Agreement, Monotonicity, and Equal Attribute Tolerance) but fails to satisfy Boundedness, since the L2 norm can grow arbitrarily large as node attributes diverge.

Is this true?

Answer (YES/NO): YES